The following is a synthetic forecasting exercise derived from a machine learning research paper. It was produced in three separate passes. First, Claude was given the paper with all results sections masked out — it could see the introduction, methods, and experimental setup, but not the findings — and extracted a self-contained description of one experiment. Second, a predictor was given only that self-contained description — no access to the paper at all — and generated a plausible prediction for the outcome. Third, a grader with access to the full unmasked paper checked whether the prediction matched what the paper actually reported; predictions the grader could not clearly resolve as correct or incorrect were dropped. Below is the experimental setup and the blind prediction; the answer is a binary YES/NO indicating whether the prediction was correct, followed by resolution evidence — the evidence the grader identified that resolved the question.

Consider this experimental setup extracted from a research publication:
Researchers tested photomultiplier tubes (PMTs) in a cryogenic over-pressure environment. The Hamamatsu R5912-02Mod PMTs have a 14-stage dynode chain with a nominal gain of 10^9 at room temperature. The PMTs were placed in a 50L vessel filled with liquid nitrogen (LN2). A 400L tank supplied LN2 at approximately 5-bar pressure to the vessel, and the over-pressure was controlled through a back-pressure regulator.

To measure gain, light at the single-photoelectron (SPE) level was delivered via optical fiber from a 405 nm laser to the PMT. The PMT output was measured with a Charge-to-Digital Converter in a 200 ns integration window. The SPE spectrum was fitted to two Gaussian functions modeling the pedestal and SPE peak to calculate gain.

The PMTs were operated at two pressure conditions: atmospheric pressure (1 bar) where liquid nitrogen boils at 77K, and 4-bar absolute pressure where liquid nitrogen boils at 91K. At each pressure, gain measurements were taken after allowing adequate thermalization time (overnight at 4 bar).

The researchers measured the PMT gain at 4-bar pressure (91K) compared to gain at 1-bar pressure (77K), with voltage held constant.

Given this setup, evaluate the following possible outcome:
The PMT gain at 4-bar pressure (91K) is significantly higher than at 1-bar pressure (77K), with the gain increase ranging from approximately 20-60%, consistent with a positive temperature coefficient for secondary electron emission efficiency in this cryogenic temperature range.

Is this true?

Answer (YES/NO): YES